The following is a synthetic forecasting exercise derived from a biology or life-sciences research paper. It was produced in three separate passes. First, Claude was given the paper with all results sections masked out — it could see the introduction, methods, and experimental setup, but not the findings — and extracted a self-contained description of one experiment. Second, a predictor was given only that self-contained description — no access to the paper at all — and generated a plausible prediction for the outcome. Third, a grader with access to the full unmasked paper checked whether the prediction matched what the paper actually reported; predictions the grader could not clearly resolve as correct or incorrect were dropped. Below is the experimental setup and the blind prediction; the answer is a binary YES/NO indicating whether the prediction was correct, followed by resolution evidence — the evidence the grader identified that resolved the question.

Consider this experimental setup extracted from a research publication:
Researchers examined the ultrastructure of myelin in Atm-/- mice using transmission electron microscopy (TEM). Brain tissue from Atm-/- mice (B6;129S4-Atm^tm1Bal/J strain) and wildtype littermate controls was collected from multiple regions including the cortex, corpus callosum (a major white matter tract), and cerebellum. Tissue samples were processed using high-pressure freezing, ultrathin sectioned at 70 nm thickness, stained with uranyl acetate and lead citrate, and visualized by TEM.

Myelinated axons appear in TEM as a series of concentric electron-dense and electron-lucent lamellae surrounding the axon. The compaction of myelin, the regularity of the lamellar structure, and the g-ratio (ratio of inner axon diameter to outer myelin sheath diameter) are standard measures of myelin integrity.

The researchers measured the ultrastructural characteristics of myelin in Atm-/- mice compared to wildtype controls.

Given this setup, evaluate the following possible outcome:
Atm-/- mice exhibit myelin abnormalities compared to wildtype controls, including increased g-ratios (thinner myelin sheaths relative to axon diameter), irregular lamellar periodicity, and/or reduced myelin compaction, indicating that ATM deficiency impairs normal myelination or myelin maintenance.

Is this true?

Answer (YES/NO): YES